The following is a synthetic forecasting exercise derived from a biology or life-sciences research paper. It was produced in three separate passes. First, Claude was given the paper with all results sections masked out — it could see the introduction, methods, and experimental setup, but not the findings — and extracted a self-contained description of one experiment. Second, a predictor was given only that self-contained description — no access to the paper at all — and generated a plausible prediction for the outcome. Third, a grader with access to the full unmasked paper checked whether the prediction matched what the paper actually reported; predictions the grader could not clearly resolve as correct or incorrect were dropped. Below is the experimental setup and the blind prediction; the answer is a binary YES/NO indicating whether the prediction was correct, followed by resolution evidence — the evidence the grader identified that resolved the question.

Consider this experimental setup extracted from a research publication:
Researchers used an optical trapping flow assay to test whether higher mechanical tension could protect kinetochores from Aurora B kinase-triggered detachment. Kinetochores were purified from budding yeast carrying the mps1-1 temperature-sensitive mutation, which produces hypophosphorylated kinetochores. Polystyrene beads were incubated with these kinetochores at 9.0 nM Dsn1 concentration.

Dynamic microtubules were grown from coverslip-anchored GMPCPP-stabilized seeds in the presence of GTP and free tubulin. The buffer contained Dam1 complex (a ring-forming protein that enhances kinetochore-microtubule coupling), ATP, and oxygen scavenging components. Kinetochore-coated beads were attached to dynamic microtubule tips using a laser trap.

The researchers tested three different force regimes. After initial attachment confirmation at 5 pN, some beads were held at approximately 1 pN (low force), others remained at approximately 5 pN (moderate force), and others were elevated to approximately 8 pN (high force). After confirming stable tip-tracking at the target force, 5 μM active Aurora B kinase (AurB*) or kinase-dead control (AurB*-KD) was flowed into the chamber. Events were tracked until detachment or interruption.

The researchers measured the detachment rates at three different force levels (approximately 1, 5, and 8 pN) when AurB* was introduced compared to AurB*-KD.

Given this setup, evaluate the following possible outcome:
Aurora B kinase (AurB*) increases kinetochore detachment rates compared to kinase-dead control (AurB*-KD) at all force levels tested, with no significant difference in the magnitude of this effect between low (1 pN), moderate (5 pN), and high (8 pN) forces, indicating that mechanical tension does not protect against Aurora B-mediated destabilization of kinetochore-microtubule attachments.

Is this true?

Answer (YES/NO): YES